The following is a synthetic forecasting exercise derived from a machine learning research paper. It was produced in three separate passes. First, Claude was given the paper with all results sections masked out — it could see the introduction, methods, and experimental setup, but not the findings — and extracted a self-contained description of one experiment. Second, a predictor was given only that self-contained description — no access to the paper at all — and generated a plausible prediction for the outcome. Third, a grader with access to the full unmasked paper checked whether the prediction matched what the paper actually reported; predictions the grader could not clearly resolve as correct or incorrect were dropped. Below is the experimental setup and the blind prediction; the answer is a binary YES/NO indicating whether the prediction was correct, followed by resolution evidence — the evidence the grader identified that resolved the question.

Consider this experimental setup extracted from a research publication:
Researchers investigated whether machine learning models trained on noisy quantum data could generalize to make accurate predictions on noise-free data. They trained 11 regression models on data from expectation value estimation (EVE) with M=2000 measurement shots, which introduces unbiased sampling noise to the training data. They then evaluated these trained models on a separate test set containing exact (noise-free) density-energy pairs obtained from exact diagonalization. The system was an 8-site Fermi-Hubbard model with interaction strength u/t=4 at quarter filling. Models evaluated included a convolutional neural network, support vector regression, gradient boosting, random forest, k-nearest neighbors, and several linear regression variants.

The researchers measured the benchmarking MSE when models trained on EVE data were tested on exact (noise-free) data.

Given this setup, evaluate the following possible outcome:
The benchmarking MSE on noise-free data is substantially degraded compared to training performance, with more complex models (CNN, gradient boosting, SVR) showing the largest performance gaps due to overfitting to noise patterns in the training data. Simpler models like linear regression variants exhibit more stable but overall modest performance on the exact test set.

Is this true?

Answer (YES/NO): NO